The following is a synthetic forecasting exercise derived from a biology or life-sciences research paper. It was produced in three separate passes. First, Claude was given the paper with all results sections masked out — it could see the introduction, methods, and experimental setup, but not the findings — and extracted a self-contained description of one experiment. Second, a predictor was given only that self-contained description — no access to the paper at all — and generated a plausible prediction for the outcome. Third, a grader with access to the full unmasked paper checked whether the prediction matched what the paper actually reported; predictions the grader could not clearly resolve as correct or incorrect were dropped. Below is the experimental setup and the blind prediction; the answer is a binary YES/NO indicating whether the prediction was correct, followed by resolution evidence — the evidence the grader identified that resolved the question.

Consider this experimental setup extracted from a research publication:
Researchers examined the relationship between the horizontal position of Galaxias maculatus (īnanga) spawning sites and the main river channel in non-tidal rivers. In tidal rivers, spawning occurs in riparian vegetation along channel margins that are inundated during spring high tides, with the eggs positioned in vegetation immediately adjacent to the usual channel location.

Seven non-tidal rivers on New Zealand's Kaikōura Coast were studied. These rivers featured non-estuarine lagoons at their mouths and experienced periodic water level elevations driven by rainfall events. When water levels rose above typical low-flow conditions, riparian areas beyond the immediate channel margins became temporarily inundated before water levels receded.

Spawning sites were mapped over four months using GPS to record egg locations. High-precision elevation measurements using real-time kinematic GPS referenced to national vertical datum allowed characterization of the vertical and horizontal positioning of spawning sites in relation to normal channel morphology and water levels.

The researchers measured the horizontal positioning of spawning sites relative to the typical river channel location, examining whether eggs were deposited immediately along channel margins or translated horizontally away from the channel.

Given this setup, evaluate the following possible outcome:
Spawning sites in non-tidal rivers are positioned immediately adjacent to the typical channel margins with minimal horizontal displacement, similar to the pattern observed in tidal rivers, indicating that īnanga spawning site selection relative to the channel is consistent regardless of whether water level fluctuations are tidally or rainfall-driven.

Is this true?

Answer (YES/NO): NO